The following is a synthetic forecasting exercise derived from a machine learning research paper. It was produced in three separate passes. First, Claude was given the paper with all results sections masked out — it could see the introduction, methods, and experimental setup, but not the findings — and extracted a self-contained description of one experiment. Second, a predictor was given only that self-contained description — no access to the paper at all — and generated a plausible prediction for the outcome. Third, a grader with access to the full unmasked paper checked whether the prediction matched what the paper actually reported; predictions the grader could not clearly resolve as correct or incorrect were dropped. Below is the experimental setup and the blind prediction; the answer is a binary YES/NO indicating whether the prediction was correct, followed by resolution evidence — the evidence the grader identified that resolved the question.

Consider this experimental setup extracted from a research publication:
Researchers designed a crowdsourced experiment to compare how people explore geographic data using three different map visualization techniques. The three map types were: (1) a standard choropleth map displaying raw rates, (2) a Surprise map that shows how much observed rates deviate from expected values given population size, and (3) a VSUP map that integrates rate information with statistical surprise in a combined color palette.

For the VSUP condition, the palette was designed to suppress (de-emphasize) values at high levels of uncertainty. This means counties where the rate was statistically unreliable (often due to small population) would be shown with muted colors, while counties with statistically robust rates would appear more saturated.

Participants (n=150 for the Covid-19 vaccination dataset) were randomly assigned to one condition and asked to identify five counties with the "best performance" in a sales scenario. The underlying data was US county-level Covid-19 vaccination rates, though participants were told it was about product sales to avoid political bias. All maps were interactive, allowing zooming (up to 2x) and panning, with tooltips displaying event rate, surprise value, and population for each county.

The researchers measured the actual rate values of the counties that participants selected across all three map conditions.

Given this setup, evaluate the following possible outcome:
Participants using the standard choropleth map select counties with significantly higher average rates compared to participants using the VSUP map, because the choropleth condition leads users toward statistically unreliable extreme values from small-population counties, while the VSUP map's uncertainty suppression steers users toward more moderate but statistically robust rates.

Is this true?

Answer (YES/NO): NO